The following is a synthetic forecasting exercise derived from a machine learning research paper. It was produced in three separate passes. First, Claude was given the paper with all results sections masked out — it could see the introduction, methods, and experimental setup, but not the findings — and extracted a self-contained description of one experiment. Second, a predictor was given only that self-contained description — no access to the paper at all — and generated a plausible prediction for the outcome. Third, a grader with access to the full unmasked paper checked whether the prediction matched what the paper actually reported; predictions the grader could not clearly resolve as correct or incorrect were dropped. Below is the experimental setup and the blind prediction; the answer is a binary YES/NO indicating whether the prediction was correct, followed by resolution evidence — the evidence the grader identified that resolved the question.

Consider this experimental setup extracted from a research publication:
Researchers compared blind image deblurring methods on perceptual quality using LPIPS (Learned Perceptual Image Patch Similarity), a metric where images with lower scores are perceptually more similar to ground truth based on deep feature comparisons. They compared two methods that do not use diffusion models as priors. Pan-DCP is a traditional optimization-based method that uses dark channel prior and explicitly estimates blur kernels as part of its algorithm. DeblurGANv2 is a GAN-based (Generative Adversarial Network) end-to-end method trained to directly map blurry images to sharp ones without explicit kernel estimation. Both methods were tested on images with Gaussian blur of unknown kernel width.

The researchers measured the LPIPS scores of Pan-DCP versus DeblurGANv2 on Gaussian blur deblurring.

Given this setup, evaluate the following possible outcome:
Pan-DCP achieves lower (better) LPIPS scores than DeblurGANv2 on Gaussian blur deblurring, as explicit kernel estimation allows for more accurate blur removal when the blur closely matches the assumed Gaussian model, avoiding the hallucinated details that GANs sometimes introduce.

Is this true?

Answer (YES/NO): NO